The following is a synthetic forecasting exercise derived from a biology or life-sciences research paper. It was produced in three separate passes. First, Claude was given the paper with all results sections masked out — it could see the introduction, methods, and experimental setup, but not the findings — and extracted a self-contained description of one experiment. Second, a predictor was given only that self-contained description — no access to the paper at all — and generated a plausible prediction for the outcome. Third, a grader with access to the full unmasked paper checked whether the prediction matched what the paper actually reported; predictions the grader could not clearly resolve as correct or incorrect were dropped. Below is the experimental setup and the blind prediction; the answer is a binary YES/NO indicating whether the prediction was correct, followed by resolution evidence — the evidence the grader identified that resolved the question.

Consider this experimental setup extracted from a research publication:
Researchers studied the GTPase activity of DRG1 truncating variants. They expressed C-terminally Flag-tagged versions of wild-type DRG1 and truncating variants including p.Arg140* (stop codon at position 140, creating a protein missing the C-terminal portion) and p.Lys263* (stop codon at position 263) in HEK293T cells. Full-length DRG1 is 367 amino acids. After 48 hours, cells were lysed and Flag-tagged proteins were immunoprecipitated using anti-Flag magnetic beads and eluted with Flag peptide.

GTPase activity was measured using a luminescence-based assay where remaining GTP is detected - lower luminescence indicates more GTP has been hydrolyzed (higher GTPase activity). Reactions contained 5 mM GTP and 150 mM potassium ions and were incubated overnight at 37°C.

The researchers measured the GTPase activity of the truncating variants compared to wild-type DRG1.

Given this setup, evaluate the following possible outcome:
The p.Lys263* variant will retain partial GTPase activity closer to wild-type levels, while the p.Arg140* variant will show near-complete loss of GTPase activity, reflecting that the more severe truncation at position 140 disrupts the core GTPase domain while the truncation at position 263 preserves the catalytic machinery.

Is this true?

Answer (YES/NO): NO